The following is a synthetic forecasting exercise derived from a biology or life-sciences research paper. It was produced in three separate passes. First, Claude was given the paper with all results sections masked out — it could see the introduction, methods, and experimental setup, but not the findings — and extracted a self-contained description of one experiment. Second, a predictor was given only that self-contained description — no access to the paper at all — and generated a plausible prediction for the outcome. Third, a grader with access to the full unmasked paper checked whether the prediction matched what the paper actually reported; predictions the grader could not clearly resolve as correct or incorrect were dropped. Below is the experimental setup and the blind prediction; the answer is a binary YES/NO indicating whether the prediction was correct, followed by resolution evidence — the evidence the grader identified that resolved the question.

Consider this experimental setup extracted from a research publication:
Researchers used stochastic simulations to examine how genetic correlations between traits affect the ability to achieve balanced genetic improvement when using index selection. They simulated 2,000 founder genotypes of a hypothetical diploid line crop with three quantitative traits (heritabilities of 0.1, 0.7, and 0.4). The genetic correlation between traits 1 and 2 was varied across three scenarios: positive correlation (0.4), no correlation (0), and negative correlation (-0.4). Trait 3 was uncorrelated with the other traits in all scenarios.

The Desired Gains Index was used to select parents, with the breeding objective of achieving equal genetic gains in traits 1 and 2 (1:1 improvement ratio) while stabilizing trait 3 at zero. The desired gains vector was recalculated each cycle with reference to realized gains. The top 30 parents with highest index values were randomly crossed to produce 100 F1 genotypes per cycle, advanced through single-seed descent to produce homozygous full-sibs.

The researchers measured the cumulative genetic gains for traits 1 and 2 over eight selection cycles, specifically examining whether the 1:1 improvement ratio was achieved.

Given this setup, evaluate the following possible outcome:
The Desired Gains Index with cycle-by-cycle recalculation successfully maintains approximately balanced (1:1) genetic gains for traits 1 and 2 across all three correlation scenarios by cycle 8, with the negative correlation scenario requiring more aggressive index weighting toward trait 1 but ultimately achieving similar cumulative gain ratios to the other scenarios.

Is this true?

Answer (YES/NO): YES